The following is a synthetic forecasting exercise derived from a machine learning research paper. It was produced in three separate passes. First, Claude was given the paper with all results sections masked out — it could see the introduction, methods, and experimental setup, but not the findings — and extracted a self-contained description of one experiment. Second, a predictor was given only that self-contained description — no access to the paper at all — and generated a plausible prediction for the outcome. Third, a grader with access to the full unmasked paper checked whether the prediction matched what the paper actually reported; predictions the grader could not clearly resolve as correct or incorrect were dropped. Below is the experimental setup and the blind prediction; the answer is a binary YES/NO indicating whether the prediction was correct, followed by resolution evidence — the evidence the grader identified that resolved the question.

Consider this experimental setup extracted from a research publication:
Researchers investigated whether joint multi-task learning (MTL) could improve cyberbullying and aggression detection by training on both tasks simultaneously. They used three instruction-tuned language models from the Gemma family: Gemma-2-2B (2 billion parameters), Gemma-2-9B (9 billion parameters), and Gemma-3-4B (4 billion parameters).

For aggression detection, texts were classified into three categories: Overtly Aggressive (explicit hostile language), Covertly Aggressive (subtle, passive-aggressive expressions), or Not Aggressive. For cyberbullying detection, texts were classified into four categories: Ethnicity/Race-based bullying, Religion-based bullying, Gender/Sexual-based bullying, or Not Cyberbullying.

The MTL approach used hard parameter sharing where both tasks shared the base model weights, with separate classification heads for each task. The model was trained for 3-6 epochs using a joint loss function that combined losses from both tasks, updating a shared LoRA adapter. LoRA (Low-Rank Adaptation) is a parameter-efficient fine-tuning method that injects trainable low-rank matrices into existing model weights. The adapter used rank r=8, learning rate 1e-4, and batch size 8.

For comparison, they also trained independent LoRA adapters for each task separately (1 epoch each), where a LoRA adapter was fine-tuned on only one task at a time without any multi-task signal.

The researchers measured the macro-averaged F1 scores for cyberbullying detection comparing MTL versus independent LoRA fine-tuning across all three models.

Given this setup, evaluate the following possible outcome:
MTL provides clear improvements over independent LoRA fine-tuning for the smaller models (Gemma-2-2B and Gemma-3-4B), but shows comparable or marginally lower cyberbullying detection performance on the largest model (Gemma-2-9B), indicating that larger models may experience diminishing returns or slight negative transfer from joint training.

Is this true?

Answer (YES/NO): NO